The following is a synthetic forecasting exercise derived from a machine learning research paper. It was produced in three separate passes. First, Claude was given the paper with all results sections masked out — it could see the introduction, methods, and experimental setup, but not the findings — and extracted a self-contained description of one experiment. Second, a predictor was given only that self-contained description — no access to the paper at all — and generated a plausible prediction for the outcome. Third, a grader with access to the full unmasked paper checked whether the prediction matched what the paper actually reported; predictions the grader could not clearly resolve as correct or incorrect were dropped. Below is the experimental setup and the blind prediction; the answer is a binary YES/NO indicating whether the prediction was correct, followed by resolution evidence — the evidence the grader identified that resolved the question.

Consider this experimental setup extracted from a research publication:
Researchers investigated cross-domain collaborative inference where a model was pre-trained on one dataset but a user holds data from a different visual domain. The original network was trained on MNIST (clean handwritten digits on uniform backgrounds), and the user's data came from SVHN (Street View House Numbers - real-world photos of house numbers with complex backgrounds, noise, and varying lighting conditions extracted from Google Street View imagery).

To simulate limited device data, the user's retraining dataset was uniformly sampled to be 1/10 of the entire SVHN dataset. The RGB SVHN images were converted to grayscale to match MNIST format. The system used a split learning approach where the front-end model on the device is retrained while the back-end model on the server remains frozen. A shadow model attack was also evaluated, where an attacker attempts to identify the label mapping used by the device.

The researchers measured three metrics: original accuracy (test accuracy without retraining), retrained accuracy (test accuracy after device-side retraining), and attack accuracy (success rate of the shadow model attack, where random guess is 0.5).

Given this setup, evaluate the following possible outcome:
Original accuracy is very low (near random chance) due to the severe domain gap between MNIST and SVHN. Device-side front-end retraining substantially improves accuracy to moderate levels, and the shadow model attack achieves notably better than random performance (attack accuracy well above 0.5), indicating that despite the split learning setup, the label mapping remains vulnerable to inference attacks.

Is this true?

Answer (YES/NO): NO